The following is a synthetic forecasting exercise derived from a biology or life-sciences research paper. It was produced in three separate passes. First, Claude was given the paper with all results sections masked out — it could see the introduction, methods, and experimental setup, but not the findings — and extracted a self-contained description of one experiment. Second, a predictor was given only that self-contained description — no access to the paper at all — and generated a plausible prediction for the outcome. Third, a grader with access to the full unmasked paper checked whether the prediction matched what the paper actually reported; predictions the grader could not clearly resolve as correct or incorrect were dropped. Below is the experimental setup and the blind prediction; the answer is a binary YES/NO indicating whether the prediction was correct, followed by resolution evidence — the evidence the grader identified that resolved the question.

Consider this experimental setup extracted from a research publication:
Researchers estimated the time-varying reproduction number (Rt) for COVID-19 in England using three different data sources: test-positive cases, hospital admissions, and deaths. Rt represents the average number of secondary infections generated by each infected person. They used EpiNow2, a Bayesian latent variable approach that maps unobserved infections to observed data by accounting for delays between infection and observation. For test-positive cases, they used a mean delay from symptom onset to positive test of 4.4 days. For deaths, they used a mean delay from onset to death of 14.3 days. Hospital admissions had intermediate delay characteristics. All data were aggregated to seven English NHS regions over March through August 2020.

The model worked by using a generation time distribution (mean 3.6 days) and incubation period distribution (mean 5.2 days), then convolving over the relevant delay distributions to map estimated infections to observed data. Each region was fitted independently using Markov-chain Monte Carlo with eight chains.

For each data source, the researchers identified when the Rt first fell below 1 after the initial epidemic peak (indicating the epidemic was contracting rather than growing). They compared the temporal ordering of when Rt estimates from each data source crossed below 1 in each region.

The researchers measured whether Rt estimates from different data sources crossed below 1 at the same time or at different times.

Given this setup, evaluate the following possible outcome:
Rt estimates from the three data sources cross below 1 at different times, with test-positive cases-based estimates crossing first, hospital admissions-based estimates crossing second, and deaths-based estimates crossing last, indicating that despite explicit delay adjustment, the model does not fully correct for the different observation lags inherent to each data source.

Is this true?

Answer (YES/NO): NO